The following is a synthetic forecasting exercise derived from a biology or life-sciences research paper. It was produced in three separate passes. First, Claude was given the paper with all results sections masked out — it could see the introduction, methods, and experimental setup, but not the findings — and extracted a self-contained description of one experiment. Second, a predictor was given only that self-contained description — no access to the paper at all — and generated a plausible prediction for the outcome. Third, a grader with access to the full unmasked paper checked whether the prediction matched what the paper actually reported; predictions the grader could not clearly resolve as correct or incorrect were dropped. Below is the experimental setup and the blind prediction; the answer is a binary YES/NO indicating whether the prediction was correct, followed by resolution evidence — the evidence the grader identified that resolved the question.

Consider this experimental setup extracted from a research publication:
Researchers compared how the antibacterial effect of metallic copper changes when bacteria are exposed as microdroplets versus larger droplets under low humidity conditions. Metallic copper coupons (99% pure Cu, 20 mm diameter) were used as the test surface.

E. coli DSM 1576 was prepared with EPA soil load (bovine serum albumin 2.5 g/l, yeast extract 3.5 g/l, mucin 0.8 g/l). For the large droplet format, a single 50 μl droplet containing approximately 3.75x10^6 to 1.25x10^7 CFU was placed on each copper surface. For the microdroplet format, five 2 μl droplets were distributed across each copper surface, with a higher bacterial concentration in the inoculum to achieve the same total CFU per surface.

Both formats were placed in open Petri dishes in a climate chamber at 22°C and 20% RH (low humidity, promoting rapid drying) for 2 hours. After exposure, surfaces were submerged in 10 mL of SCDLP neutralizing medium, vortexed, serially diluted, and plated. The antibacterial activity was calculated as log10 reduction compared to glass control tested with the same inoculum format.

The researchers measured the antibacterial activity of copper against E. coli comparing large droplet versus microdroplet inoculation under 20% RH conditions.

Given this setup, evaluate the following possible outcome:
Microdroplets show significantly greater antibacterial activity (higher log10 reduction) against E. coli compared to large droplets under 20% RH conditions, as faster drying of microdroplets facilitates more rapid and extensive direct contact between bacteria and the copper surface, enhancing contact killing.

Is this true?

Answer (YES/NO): NO